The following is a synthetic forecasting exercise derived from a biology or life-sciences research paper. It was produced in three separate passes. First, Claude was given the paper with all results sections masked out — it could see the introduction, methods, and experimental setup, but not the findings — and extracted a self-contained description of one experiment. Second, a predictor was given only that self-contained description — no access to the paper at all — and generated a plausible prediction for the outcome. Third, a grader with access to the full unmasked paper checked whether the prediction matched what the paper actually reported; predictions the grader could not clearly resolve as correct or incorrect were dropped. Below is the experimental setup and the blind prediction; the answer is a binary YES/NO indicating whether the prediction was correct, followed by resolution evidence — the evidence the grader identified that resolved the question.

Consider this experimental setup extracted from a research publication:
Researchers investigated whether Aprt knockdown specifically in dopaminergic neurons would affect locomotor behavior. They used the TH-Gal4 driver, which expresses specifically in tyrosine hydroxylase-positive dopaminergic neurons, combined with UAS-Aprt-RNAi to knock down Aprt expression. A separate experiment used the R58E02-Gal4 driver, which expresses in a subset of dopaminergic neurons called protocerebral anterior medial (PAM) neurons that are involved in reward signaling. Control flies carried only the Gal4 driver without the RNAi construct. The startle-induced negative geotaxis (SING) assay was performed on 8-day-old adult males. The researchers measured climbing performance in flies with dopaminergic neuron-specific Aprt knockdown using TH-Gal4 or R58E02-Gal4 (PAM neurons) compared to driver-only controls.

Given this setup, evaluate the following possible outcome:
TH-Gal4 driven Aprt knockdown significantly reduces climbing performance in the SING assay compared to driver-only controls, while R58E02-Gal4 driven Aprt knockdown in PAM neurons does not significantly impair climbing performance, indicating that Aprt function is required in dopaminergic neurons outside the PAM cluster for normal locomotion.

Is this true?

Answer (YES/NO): NO